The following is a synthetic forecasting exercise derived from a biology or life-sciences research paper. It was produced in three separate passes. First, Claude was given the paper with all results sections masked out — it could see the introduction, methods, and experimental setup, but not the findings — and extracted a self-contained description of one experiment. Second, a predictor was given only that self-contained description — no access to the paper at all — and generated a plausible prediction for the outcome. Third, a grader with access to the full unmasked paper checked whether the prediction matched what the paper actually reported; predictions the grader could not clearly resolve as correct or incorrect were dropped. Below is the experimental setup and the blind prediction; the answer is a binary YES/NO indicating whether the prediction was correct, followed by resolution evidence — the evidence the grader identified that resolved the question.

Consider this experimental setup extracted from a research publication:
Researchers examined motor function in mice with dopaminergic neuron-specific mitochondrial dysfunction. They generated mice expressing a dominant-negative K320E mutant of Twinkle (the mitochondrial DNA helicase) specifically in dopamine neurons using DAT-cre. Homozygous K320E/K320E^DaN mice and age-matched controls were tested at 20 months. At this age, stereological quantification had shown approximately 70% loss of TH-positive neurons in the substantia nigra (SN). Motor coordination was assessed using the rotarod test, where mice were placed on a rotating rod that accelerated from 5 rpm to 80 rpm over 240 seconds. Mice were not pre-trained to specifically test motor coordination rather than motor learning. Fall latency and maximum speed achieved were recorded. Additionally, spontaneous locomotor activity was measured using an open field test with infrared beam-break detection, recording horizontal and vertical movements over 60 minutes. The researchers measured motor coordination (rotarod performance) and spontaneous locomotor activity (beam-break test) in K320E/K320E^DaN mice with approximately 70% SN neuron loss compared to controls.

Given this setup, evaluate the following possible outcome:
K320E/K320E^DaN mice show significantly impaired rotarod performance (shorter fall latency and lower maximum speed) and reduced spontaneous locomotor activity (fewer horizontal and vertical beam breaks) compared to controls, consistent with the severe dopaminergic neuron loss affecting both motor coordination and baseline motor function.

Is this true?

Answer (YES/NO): NO